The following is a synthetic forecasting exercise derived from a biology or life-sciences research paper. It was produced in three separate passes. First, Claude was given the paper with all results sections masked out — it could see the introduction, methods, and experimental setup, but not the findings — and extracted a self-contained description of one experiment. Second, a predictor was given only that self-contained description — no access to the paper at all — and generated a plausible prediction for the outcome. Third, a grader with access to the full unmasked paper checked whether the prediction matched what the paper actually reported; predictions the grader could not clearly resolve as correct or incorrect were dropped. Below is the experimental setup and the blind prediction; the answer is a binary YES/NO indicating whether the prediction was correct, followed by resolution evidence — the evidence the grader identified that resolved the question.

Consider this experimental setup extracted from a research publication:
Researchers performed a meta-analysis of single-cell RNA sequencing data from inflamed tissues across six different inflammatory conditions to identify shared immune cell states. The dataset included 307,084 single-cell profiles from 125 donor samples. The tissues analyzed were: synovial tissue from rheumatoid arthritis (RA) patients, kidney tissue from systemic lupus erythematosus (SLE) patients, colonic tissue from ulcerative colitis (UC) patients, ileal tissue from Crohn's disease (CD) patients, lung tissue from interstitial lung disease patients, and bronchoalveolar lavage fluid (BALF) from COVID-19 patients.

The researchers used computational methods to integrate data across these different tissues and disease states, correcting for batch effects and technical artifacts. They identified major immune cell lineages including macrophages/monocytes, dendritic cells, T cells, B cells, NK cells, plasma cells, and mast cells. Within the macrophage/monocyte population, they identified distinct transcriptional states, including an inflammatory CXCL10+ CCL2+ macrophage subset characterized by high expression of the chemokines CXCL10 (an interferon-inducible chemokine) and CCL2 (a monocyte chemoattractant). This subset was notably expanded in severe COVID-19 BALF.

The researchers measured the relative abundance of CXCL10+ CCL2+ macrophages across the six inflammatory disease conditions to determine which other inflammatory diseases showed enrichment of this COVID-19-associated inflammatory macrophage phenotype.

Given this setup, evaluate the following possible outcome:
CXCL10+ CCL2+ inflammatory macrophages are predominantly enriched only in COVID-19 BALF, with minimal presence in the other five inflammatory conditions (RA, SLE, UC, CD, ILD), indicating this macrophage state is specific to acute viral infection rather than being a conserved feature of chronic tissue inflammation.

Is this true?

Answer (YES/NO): NO